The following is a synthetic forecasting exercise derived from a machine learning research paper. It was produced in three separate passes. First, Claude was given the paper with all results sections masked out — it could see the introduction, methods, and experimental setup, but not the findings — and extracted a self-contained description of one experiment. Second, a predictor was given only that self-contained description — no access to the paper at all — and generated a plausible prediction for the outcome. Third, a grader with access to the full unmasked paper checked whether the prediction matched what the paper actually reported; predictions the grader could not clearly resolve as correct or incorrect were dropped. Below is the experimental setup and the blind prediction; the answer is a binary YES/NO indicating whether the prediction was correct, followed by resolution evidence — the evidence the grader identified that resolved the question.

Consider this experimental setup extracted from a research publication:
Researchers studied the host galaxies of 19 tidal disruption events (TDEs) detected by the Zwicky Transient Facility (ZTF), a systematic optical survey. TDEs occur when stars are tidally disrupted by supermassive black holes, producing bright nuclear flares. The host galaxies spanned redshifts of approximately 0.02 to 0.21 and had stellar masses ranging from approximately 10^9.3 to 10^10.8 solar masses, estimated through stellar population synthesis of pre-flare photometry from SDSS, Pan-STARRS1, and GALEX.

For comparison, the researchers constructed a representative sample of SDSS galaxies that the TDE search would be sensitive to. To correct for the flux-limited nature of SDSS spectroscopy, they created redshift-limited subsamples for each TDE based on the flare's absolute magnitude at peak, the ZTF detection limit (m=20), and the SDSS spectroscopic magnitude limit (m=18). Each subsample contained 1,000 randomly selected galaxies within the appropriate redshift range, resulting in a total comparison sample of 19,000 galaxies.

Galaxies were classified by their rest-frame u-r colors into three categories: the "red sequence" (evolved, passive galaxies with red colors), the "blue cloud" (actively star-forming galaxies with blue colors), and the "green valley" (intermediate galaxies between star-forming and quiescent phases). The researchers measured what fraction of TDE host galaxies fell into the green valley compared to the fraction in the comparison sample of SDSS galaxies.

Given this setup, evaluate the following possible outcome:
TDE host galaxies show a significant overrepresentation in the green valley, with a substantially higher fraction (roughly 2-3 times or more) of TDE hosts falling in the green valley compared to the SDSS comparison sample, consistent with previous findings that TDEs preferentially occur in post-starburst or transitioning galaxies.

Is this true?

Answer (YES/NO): YES